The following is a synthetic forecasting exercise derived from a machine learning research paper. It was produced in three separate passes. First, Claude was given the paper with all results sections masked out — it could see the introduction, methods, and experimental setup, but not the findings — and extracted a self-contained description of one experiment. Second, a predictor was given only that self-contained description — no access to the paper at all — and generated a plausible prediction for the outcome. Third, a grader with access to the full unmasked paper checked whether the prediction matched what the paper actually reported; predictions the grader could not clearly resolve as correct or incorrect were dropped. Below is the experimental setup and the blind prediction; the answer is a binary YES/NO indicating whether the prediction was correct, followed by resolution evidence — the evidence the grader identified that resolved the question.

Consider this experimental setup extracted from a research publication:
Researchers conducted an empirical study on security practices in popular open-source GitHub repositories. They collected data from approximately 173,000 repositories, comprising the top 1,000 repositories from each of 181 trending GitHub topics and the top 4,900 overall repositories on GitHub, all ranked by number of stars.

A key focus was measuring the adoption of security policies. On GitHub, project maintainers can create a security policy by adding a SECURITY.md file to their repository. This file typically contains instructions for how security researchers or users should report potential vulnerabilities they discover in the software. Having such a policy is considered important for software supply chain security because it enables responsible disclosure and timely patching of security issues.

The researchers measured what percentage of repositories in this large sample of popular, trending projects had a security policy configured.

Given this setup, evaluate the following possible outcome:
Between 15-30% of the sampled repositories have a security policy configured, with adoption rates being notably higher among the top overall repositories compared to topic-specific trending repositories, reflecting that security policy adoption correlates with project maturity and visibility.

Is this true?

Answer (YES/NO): NO